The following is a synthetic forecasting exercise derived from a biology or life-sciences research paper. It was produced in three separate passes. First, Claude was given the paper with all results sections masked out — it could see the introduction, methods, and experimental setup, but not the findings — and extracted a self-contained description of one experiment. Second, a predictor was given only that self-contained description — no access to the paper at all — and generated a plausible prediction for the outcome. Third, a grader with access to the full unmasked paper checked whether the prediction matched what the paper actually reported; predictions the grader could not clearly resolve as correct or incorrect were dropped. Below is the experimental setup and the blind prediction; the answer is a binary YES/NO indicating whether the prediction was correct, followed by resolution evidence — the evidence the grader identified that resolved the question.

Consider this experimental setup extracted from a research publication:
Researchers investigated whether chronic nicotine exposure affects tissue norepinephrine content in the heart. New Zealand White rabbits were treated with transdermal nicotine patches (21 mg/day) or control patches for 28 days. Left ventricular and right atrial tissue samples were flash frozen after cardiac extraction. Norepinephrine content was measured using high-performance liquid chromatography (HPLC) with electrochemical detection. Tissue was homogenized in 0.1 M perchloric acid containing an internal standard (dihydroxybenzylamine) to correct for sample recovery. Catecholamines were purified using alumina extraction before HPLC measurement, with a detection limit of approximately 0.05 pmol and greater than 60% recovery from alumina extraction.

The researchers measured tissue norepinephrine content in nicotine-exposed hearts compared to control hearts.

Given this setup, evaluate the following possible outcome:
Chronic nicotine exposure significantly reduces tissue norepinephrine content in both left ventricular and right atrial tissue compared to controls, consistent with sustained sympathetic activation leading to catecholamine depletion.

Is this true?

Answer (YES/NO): NO